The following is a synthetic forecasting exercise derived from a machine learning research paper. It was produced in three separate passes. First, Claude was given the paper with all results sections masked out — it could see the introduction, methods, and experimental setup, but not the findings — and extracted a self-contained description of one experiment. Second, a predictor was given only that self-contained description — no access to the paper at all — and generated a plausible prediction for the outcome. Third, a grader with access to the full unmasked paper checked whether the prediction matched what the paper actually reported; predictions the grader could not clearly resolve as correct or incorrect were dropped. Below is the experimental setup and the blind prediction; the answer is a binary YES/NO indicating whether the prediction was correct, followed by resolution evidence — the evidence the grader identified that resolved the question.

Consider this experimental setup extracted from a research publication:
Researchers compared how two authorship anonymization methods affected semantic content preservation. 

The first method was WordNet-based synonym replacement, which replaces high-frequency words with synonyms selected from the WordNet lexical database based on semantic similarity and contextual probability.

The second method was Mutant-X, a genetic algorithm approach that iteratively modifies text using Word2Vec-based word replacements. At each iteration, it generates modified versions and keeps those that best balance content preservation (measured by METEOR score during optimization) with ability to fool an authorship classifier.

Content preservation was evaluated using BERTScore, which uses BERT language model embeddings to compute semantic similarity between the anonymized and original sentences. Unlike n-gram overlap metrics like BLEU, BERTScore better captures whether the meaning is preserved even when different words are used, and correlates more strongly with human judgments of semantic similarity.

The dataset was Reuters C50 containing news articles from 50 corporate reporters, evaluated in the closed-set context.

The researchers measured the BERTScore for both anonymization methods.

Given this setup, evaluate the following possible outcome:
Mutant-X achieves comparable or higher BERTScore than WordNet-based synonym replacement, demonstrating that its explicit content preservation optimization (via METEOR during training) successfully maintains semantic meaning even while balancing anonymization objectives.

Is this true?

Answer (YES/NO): YES